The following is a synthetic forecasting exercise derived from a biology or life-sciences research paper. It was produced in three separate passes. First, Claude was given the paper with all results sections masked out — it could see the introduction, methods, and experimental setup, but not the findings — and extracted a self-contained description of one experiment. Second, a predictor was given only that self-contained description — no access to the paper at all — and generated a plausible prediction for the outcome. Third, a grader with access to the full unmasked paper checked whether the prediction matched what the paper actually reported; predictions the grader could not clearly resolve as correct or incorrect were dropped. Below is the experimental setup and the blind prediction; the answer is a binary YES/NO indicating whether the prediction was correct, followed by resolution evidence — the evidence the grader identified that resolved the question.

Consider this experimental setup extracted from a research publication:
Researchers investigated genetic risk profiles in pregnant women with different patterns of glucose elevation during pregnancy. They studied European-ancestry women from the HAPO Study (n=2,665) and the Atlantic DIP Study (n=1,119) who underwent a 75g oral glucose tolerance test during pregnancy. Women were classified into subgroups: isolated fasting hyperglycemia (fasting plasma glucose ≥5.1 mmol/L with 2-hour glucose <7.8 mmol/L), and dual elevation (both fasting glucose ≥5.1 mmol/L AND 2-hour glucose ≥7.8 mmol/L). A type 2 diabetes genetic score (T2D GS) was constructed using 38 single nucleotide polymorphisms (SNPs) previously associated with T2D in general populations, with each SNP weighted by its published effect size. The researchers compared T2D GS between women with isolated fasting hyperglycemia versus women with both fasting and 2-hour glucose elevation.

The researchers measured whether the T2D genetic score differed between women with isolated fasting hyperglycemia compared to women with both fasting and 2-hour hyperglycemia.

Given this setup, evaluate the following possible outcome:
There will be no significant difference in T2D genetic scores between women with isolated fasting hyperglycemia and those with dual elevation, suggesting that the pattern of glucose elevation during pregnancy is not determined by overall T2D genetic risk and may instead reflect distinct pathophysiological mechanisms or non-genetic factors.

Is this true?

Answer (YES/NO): YES